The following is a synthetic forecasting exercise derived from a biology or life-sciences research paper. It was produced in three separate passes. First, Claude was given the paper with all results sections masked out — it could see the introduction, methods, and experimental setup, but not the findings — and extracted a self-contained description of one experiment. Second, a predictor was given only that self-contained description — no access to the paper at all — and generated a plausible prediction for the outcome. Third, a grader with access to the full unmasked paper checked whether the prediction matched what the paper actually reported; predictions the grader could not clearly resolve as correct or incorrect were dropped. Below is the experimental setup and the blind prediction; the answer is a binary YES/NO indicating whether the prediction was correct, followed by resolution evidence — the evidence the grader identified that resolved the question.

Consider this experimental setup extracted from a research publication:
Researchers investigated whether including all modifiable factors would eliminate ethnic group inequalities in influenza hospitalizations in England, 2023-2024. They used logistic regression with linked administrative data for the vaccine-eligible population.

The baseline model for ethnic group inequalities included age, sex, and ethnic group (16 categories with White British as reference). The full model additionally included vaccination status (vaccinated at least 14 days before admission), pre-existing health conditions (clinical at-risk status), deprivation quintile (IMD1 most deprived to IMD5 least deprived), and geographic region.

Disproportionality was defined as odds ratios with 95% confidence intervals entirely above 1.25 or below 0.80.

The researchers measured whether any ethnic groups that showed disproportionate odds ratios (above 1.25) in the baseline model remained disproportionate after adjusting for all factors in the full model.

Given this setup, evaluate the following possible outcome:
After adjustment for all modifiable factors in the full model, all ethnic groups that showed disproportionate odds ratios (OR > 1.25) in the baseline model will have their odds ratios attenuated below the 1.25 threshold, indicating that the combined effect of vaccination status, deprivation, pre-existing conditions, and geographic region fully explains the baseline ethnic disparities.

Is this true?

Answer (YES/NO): NO